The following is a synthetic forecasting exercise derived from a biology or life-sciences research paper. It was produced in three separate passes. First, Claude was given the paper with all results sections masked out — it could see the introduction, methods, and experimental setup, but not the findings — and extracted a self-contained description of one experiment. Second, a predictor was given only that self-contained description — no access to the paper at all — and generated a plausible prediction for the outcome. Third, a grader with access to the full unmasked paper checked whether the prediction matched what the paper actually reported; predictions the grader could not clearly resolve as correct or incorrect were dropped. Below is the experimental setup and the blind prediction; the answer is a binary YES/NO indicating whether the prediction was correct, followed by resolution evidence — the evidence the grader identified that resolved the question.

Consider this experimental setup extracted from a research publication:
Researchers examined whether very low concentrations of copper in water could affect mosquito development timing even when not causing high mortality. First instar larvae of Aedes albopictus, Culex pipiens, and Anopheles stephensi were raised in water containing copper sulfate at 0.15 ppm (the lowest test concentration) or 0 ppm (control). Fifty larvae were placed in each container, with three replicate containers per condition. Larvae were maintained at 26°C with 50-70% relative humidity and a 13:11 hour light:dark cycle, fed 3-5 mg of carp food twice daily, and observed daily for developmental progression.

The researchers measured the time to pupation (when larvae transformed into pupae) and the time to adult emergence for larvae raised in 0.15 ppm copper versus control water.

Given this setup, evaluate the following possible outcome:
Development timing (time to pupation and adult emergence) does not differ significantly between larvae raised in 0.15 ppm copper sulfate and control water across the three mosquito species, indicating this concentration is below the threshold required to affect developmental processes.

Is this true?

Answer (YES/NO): NO